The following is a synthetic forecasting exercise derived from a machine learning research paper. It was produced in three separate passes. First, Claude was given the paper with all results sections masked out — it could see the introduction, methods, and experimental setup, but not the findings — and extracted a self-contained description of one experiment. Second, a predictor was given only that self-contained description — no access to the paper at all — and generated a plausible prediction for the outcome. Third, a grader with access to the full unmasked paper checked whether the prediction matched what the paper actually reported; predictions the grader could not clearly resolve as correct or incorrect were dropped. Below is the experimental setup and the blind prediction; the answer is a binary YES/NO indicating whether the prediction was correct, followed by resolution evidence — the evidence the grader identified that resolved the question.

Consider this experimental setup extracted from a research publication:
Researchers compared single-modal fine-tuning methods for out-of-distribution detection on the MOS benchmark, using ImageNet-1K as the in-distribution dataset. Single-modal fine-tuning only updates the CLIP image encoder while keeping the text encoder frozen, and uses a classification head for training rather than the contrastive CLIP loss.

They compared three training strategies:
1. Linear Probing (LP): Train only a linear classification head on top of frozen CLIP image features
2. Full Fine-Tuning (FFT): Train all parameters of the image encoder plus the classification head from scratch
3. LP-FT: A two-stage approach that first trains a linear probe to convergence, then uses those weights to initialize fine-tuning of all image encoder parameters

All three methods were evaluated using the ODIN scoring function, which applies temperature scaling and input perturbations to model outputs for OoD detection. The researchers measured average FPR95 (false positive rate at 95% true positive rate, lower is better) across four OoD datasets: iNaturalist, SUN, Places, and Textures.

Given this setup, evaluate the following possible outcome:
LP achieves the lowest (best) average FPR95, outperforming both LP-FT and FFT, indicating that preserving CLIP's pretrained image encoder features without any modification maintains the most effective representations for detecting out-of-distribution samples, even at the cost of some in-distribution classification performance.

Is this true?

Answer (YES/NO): NO